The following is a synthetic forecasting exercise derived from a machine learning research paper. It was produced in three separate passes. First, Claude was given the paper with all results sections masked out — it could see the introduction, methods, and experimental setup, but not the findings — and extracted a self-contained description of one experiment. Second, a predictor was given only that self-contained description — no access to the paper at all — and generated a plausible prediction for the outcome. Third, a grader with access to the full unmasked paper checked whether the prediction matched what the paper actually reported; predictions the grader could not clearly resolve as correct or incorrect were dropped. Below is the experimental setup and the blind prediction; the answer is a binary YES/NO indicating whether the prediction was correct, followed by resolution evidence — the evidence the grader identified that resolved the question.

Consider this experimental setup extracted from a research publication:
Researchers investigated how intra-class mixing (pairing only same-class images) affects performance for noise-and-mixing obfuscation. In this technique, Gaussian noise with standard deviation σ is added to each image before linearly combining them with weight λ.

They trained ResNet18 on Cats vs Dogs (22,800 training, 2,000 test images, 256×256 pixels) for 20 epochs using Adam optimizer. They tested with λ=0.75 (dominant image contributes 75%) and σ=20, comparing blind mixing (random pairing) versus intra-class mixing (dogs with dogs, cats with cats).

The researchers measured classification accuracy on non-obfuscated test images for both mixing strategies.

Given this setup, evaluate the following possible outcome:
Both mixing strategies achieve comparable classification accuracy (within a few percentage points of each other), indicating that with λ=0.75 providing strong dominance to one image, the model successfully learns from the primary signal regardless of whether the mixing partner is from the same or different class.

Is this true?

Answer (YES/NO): YES